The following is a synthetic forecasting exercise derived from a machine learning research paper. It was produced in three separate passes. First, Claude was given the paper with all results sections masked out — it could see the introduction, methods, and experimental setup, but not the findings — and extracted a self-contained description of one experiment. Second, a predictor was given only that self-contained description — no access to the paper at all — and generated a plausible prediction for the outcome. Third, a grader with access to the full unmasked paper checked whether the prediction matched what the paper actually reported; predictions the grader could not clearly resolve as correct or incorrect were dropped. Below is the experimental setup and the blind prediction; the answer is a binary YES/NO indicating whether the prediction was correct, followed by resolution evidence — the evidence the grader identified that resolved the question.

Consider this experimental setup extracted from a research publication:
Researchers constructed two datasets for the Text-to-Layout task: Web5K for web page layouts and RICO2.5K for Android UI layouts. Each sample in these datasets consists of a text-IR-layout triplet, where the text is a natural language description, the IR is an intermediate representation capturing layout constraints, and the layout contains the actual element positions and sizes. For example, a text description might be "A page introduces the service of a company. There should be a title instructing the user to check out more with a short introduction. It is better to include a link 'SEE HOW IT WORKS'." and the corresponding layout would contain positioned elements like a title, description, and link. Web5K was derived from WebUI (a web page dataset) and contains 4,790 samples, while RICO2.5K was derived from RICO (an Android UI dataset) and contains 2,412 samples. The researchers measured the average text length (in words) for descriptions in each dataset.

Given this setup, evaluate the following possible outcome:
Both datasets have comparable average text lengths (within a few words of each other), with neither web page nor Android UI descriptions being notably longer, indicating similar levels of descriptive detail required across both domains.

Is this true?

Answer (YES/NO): NO